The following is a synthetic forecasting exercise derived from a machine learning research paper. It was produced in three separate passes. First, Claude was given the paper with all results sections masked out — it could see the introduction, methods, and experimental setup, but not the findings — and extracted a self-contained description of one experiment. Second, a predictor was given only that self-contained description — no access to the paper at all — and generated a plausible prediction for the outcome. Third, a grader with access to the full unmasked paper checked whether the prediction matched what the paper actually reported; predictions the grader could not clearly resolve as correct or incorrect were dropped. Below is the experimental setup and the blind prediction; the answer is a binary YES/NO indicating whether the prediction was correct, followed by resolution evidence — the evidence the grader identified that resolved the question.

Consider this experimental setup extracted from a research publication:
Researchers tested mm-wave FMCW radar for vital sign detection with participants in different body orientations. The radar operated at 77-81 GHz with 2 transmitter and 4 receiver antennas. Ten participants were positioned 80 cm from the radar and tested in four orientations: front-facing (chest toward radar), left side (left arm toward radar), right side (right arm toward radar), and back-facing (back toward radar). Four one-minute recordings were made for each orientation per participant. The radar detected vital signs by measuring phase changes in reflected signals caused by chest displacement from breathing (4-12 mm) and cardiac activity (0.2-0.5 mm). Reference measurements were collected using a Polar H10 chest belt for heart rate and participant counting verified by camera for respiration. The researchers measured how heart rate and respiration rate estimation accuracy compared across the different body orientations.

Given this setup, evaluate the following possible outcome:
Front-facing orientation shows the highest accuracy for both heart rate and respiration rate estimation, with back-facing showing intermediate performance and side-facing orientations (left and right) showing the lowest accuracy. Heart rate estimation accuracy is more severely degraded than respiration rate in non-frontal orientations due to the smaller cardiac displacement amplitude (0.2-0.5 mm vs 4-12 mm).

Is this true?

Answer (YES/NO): NO